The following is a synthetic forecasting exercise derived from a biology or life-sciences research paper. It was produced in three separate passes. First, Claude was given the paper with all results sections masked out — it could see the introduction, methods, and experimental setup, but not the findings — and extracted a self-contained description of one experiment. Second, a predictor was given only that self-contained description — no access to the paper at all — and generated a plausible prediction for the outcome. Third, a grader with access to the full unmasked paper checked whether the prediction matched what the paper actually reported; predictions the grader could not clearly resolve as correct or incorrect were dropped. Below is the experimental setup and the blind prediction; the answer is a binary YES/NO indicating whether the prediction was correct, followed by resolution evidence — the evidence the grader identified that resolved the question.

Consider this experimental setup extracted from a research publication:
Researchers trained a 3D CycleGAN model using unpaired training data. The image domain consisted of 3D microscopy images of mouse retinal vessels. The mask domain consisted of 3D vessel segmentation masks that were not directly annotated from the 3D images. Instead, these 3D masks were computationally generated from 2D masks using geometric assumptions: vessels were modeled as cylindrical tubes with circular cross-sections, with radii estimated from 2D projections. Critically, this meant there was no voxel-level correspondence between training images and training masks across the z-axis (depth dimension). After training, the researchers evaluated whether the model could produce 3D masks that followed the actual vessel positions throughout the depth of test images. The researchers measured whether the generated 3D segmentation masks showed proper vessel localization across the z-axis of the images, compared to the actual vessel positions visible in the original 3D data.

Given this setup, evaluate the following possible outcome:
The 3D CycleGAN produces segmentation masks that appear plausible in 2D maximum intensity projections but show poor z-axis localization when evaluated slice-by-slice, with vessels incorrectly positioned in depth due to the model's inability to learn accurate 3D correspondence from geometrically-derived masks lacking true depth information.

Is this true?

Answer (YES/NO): NO